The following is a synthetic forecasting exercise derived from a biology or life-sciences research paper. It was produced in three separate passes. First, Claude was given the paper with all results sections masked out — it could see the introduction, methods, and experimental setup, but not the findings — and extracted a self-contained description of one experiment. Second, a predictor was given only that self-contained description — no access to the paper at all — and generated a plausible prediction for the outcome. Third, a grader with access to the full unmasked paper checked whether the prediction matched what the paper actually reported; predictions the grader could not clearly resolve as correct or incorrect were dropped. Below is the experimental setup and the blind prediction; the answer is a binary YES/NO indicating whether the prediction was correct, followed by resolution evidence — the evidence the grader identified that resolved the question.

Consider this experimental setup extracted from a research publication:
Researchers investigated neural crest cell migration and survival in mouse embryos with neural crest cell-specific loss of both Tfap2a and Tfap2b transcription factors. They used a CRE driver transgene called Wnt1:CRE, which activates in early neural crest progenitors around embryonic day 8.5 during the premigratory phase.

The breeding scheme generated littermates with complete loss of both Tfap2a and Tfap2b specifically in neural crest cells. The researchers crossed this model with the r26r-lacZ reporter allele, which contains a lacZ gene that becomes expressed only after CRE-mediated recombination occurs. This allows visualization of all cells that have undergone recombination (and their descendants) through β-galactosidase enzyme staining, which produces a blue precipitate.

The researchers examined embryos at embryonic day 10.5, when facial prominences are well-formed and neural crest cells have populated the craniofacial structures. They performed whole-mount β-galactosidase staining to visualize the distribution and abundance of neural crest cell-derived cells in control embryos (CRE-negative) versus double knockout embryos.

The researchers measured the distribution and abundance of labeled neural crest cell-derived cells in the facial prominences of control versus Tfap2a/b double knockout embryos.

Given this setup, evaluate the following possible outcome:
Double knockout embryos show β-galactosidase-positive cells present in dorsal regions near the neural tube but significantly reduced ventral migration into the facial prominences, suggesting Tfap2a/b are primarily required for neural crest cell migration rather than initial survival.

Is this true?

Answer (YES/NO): NO